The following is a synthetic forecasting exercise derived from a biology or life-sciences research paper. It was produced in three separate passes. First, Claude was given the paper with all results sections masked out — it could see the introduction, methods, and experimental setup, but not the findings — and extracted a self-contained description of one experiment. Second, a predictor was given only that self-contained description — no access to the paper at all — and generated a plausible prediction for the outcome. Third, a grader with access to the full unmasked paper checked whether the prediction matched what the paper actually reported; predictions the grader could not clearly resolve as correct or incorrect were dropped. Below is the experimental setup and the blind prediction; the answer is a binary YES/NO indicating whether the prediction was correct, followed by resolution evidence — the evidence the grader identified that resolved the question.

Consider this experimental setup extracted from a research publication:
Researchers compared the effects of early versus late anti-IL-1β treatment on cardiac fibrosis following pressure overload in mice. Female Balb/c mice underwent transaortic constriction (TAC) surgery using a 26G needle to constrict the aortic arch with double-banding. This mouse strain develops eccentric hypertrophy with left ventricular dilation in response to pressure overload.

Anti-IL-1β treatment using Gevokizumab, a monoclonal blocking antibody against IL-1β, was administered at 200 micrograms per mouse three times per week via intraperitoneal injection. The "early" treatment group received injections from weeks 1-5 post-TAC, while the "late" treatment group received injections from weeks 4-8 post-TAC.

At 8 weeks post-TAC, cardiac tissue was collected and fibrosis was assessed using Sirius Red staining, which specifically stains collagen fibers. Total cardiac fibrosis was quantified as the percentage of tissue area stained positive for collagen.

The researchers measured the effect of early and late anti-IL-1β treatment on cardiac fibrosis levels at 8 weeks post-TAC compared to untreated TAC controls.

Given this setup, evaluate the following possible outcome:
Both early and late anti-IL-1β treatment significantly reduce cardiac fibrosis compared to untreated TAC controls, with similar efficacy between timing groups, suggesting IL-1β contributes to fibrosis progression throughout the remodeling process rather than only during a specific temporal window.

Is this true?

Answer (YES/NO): NO